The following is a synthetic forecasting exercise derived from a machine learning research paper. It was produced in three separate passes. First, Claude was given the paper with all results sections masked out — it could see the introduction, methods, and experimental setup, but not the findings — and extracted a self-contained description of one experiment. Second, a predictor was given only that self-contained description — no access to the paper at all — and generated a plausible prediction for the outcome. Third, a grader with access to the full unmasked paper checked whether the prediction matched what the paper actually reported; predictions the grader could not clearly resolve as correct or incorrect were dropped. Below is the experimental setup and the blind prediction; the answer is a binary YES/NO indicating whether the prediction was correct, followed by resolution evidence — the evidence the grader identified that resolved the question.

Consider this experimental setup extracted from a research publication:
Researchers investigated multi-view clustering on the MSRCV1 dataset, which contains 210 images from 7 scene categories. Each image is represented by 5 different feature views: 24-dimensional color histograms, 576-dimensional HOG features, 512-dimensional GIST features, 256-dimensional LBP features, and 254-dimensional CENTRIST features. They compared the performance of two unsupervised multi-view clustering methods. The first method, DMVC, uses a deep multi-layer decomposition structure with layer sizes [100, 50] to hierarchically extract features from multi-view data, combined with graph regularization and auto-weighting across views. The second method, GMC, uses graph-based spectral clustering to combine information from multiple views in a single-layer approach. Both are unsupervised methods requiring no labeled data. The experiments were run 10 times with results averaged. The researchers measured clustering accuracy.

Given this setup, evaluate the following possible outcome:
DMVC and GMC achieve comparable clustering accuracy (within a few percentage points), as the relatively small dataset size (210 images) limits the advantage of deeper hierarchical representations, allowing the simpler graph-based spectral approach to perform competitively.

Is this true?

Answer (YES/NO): NO